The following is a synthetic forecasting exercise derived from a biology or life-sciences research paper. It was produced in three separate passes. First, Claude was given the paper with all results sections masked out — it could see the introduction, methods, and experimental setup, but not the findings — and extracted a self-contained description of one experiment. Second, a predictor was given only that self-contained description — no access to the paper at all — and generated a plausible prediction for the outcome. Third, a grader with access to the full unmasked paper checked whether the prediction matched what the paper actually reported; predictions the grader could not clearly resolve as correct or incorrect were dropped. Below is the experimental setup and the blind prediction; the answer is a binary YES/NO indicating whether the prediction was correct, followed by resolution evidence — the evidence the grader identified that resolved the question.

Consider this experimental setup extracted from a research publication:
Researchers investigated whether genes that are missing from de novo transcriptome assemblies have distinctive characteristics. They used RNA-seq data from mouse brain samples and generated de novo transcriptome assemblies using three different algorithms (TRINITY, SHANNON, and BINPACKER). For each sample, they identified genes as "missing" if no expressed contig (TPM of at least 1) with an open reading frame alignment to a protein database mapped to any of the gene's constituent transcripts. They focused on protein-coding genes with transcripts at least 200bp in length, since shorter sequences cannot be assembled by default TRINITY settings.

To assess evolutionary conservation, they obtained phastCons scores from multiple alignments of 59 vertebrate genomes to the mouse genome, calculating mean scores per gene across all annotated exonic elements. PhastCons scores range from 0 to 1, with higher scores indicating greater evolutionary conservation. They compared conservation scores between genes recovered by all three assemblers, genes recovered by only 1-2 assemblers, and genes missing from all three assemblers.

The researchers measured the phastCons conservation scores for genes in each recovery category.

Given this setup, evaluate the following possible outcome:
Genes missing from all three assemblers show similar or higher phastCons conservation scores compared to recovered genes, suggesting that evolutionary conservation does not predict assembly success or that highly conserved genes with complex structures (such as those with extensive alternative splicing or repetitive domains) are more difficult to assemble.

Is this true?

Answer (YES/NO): NO